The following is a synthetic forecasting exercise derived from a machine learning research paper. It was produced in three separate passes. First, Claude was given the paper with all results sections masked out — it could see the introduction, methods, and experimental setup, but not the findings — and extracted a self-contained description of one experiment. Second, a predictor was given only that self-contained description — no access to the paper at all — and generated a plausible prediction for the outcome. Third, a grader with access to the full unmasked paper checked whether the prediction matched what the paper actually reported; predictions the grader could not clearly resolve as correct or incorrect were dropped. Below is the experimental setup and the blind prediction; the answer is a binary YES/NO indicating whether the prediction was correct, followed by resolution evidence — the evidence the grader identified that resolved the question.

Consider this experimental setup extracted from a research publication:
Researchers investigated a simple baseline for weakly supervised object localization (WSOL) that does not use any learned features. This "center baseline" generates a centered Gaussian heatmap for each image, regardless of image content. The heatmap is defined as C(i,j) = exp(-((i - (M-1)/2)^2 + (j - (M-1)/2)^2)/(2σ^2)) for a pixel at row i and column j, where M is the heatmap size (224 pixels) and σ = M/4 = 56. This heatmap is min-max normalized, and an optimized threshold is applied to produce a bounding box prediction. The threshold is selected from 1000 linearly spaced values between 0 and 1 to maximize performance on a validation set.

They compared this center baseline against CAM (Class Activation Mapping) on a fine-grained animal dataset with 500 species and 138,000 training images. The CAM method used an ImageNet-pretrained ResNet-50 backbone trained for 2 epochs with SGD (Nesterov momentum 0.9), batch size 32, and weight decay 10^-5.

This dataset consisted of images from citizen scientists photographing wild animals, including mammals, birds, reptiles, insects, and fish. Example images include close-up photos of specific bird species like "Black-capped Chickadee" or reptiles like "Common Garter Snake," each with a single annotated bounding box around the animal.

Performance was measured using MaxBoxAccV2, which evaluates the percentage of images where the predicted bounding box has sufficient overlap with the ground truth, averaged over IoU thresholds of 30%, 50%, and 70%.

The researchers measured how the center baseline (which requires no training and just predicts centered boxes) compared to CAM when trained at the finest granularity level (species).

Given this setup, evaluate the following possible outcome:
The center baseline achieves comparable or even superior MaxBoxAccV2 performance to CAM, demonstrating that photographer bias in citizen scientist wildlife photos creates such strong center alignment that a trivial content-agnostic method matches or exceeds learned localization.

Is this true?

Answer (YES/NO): NO